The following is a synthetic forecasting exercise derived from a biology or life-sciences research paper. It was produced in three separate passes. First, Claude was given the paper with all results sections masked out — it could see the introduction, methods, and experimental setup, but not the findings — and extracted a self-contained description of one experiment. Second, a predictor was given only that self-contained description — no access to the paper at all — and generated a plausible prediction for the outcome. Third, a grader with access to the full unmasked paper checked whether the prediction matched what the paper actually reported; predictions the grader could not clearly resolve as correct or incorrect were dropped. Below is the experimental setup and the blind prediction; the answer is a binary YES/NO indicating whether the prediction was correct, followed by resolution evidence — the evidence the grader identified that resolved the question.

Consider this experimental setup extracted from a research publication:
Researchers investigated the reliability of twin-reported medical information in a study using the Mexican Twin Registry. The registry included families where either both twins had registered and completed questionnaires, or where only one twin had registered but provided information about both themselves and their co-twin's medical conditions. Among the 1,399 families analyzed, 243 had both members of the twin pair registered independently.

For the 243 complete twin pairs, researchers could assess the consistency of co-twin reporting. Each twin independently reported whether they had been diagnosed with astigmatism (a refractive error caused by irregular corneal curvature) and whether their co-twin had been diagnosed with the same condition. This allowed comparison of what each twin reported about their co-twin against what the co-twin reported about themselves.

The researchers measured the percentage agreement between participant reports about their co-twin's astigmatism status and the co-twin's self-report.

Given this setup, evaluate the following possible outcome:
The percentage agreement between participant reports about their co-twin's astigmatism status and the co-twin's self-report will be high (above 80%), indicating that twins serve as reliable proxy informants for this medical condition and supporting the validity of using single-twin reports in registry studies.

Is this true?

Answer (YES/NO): YES